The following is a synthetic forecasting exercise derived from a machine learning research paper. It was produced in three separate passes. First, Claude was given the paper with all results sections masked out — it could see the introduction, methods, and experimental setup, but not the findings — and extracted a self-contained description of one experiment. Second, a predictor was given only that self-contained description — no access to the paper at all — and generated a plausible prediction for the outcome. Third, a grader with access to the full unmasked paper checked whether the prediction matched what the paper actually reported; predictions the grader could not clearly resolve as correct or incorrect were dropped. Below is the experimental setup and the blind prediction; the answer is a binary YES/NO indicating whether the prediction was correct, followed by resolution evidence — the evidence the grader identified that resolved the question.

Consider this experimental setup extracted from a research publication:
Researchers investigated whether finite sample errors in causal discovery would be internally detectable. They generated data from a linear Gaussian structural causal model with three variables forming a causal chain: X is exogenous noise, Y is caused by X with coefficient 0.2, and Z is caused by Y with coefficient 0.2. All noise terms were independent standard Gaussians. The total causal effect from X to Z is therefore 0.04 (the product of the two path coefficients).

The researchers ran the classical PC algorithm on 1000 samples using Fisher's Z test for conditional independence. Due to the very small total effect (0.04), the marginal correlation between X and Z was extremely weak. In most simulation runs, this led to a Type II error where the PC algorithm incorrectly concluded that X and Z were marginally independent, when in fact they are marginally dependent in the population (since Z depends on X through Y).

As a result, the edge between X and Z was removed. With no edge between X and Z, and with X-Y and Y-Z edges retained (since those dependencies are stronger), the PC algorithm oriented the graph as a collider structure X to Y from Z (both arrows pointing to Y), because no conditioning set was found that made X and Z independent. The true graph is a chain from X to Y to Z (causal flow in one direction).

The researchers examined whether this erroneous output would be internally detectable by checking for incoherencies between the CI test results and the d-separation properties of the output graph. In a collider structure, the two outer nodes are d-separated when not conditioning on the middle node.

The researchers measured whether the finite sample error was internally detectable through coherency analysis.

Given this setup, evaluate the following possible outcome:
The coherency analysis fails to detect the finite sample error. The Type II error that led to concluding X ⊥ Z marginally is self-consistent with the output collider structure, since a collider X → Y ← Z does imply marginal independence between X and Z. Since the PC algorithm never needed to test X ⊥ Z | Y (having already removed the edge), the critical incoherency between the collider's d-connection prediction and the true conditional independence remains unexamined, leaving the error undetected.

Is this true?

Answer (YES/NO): YES